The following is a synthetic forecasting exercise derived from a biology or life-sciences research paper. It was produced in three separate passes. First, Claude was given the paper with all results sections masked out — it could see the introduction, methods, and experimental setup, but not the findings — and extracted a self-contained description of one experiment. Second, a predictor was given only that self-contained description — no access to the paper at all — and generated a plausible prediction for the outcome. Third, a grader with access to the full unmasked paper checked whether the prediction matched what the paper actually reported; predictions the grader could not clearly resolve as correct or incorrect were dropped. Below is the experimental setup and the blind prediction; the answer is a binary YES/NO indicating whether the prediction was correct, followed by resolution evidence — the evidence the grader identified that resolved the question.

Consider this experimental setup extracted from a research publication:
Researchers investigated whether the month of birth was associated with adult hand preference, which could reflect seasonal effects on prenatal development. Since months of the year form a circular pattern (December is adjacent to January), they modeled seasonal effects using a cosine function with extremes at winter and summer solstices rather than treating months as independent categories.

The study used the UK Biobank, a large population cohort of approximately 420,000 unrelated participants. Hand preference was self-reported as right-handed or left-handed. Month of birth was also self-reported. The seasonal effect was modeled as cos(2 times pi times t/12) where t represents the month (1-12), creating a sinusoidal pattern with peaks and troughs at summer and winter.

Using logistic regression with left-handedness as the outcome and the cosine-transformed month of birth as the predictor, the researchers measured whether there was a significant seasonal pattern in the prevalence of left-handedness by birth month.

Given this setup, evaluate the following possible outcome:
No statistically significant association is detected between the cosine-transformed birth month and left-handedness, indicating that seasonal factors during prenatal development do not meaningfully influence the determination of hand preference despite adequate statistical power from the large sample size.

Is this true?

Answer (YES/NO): NO